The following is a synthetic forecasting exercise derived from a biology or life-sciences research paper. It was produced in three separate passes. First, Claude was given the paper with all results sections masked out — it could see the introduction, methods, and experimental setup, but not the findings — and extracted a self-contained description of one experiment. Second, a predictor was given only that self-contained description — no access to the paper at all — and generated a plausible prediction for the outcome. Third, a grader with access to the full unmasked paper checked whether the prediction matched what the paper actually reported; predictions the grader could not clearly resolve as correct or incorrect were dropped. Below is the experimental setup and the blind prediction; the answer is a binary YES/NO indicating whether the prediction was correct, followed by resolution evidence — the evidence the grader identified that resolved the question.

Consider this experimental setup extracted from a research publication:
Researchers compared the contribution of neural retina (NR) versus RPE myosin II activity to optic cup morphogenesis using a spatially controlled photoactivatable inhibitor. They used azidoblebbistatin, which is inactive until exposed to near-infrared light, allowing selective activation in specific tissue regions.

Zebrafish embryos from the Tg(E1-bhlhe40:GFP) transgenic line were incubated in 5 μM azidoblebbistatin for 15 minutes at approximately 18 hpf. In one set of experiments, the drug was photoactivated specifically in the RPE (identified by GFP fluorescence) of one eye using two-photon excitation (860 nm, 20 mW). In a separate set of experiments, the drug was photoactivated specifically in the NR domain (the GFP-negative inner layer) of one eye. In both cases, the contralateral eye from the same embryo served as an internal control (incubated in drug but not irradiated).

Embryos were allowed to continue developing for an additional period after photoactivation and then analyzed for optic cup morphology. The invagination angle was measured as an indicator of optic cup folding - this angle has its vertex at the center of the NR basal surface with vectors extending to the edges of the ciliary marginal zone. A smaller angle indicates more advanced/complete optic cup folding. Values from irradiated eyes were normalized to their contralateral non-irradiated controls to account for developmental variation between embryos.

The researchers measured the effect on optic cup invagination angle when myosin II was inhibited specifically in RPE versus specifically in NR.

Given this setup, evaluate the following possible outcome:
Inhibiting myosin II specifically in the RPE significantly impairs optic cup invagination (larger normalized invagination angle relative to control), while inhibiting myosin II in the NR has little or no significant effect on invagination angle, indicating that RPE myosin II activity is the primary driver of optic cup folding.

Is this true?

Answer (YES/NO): NO